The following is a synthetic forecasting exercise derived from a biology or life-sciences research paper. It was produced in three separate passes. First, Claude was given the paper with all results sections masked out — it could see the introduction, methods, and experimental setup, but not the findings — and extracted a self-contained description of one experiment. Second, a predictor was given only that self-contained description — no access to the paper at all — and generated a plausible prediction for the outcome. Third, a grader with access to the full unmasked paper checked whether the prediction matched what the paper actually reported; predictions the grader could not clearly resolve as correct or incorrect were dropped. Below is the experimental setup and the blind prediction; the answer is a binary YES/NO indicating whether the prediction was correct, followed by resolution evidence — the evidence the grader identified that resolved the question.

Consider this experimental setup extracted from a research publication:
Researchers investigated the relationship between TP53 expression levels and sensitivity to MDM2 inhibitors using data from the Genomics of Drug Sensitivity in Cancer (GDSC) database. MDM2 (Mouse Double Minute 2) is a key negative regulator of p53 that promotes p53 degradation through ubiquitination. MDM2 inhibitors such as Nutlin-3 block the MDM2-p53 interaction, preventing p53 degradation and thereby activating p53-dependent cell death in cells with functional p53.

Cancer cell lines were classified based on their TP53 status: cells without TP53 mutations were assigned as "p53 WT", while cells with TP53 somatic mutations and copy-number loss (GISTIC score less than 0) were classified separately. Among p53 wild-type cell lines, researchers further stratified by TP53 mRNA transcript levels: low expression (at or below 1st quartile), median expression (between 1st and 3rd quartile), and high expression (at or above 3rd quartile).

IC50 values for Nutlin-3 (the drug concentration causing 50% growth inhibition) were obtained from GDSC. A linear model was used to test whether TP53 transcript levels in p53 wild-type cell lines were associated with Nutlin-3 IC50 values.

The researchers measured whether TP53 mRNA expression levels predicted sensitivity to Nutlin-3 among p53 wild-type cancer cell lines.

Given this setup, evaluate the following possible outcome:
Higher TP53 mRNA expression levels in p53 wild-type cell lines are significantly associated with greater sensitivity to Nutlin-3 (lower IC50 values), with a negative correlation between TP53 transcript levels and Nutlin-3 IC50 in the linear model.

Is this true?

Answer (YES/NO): YES